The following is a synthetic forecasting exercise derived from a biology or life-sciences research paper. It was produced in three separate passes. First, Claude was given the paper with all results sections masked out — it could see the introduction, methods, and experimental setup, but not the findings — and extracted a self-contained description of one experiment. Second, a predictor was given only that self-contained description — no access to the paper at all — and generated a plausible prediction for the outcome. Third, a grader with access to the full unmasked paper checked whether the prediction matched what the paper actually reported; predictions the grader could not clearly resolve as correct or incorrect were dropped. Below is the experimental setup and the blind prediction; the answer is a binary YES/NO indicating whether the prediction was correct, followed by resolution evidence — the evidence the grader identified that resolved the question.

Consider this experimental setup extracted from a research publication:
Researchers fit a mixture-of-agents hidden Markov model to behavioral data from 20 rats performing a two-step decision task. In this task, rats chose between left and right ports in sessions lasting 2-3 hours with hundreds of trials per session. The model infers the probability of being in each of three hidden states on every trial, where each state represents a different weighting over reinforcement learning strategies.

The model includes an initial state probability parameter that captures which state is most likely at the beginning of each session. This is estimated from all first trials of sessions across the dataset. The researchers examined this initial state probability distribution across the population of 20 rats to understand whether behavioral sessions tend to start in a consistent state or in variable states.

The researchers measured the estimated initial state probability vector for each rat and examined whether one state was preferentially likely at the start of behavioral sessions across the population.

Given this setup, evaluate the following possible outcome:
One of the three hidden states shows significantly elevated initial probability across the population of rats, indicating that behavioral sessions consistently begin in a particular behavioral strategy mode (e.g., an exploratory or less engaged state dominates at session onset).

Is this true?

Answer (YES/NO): YES